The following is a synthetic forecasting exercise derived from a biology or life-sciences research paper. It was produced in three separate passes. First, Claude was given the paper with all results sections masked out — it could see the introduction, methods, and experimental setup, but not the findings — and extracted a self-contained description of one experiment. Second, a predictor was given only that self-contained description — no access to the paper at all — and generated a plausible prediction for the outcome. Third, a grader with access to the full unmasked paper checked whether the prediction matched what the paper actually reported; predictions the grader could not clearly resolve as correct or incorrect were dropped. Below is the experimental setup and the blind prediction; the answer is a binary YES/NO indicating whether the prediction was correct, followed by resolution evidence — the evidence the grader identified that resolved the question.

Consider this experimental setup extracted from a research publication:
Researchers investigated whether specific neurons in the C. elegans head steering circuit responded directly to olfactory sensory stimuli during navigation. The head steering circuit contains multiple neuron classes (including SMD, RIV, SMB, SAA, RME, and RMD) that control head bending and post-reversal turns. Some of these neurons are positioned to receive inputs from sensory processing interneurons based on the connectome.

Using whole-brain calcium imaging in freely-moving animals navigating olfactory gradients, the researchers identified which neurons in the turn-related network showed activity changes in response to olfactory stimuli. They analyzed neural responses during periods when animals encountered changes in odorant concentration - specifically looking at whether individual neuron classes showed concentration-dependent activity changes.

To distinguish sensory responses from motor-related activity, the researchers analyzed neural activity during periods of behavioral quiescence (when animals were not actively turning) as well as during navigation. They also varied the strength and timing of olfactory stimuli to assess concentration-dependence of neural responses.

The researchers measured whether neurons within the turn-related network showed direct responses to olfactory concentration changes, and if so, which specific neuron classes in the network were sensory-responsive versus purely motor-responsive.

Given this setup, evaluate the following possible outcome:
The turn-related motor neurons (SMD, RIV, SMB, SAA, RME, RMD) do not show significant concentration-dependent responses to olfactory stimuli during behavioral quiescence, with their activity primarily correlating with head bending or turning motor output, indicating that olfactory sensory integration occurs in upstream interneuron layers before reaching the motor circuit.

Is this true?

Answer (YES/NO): NO